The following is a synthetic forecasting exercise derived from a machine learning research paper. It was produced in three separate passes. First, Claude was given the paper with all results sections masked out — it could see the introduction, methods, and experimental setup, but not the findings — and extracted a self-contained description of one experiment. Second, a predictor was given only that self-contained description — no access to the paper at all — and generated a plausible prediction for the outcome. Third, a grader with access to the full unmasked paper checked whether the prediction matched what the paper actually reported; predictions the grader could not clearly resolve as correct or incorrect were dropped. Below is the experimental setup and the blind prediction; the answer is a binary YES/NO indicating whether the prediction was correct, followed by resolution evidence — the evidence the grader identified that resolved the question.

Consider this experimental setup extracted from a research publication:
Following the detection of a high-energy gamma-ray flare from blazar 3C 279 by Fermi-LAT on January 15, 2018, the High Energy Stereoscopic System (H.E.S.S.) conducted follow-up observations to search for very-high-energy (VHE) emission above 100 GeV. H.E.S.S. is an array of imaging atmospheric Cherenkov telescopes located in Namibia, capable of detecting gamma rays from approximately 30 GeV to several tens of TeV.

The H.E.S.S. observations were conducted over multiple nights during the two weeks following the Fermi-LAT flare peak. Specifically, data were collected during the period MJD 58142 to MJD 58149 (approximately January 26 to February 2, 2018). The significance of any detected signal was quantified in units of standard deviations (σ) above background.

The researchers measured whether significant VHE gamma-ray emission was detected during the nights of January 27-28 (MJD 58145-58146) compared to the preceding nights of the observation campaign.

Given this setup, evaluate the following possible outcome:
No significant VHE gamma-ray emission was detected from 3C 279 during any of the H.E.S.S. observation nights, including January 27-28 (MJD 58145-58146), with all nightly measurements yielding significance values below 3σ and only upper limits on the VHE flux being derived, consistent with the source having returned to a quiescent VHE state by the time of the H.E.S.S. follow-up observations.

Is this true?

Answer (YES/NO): NO